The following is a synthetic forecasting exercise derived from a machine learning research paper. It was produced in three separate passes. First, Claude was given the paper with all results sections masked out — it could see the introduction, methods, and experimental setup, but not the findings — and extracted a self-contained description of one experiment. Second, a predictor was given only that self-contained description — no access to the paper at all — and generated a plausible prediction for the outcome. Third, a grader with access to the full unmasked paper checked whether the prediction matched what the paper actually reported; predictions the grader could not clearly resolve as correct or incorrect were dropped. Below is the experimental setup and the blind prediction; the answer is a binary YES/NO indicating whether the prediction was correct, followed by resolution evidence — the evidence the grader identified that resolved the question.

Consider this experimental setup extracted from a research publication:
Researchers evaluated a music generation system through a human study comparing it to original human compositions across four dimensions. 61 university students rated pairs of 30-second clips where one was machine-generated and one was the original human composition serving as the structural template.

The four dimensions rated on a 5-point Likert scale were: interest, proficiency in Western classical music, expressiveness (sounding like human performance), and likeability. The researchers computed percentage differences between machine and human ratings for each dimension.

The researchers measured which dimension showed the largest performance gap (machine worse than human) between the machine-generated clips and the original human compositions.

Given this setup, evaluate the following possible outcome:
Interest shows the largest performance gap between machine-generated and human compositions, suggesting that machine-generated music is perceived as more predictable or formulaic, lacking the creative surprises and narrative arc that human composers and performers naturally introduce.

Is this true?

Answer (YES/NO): NO